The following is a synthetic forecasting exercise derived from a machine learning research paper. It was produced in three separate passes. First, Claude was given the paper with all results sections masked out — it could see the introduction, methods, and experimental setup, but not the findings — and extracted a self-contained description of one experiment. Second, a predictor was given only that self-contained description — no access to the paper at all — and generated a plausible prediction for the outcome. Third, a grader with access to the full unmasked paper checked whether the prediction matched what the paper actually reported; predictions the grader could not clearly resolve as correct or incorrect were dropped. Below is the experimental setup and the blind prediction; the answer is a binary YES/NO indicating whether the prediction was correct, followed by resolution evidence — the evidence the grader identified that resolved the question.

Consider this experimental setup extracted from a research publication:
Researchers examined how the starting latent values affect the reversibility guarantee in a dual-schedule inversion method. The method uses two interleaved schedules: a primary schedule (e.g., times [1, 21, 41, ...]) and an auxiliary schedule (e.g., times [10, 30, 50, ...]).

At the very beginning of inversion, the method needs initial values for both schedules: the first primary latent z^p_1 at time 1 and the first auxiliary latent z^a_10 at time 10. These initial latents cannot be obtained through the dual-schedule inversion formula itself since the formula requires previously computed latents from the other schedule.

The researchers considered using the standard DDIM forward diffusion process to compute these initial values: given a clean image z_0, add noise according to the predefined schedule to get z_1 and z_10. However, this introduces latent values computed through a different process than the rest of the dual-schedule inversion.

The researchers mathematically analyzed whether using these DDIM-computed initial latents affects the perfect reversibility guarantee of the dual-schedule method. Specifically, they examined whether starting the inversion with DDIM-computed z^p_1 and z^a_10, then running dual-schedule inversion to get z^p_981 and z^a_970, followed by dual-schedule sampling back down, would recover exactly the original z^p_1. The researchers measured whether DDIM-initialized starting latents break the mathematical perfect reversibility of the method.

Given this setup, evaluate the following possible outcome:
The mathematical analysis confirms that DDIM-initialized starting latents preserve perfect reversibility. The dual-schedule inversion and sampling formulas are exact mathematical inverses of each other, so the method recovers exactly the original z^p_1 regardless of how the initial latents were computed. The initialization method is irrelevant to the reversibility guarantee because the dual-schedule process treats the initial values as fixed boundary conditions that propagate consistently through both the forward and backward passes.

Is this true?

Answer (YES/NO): YES